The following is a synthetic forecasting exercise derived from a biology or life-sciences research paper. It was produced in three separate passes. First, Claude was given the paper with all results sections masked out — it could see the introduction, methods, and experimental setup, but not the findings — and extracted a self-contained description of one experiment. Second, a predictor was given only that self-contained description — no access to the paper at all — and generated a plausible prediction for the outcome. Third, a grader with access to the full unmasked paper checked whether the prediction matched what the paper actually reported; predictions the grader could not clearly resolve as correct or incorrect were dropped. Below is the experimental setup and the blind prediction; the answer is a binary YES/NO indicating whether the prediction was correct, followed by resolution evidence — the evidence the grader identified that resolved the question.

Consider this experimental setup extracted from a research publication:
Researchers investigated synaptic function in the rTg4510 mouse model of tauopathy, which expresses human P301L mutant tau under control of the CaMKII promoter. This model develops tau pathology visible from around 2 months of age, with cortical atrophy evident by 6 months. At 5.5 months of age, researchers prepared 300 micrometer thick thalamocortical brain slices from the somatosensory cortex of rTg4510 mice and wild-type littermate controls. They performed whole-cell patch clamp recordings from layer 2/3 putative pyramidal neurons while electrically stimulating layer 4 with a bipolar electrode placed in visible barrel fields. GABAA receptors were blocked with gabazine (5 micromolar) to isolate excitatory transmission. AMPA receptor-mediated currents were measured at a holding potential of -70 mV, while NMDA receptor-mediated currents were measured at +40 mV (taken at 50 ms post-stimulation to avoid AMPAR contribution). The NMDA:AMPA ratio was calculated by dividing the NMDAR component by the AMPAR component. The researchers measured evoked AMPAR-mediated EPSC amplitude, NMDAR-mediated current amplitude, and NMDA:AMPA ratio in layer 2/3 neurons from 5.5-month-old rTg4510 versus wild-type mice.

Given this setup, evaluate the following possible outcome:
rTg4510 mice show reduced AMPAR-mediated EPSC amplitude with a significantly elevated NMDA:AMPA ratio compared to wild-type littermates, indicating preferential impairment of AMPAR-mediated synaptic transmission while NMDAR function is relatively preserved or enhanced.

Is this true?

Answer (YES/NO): NO